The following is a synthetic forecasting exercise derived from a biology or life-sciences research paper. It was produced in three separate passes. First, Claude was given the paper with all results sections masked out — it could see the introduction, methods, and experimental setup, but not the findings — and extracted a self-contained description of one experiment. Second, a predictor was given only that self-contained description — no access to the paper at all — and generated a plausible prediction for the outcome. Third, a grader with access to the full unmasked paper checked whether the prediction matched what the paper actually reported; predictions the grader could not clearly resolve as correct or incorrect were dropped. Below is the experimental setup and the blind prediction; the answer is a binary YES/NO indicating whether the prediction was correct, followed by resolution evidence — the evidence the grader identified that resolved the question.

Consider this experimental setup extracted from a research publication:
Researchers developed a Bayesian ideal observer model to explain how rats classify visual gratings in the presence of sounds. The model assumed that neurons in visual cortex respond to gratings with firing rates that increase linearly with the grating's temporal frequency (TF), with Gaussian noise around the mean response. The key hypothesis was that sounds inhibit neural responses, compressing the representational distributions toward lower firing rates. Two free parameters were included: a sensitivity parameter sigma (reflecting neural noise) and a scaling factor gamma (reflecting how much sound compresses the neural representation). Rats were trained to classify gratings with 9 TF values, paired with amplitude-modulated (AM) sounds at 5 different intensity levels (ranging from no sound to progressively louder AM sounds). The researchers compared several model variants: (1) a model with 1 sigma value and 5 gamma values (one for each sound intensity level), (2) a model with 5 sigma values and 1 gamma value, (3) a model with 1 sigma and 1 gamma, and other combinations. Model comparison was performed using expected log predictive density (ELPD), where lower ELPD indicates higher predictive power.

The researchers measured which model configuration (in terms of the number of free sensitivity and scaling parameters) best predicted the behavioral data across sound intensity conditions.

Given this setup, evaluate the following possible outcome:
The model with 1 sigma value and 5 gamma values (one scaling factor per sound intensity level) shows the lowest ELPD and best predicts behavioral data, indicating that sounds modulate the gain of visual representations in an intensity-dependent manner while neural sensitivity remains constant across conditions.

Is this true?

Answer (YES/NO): YES